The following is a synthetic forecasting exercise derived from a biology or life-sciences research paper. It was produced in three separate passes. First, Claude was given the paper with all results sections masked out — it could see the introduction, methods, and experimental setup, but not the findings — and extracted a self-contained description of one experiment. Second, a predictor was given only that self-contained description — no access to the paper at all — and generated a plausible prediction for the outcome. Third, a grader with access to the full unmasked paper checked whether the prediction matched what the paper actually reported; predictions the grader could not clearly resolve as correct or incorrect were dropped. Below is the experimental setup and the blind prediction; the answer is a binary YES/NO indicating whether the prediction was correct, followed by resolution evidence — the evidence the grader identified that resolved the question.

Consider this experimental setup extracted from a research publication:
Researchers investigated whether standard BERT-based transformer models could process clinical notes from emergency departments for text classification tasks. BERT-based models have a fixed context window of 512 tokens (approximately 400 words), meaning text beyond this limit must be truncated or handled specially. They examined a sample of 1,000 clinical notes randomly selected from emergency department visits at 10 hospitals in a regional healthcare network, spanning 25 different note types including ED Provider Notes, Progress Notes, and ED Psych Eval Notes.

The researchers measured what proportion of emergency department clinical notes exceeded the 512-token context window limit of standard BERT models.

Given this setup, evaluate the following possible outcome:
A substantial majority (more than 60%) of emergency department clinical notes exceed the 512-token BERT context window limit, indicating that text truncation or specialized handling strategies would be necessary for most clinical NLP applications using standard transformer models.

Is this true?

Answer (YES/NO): YES